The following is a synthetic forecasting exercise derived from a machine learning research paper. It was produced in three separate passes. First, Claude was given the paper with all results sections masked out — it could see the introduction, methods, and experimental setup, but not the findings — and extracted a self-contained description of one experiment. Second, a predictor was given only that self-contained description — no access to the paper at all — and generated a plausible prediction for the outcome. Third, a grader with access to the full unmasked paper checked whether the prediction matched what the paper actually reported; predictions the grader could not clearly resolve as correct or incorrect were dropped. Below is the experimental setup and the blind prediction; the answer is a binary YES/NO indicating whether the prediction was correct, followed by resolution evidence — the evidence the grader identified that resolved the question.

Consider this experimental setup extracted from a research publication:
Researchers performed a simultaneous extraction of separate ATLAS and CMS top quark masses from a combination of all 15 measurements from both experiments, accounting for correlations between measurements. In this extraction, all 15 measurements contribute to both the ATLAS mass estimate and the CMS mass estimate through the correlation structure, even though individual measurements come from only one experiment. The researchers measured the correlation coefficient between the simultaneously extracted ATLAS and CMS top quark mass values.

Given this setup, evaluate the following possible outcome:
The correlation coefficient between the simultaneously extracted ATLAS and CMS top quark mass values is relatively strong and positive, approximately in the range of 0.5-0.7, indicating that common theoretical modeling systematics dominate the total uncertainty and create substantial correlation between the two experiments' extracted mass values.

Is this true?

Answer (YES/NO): NO